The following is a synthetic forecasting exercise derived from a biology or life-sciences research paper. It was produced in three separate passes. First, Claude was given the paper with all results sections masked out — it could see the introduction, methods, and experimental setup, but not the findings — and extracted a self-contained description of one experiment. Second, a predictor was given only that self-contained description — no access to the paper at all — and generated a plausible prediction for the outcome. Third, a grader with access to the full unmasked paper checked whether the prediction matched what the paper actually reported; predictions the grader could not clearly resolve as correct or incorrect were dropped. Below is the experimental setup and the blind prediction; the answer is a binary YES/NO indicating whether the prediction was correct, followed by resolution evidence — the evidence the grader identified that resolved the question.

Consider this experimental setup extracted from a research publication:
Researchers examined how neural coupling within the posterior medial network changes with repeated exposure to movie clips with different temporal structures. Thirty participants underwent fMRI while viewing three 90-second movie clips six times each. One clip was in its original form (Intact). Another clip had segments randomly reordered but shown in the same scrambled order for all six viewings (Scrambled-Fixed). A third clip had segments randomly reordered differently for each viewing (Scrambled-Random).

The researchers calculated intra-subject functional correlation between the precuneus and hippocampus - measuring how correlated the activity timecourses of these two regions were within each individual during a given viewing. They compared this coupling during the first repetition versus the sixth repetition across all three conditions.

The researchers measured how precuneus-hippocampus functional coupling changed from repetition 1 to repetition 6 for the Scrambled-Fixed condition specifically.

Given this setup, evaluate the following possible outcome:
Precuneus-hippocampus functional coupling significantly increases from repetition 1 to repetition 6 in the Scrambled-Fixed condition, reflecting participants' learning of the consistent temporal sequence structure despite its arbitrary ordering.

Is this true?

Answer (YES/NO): YES